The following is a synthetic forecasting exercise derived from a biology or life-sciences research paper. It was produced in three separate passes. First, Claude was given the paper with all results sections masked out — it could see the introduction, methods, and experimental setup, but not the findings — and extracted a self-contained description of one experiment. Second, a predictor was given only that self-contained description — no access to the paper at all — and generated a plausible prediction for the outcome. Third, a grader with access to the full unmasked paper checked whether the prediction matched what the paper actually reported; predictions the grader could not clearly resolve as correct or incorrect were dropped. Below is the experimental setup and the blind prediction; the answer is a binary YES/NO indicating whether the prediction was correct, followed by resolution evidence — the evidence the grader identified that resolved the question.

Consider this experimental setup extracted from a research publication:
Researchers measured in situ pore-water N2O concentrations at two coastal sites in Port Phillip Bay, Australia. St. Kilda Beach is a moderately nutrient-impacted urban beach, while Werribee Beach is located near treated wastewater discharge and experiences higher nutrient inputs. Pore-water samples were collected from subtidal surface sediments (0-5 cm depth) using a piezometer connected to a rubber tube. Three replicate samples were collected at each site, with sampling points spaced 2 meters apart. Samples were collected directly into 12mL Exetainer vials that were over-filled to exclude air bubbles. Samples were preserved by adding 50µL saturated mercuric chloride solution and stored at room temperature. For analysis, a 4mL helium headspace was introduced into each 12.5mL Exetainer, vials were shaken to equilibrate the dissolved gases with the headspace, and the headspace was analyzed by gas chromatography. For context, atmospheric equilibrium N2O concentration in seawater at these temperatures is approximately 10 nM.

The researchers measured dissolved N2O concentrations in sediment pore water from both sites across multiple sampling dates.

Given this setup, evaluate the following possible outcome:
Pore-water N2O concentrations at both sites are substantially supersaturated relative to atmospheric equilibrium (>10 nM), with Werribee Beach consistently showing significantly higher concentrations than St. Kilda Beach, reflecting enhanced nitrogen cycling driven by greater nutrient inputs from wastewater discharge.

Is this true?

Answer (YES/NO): NO